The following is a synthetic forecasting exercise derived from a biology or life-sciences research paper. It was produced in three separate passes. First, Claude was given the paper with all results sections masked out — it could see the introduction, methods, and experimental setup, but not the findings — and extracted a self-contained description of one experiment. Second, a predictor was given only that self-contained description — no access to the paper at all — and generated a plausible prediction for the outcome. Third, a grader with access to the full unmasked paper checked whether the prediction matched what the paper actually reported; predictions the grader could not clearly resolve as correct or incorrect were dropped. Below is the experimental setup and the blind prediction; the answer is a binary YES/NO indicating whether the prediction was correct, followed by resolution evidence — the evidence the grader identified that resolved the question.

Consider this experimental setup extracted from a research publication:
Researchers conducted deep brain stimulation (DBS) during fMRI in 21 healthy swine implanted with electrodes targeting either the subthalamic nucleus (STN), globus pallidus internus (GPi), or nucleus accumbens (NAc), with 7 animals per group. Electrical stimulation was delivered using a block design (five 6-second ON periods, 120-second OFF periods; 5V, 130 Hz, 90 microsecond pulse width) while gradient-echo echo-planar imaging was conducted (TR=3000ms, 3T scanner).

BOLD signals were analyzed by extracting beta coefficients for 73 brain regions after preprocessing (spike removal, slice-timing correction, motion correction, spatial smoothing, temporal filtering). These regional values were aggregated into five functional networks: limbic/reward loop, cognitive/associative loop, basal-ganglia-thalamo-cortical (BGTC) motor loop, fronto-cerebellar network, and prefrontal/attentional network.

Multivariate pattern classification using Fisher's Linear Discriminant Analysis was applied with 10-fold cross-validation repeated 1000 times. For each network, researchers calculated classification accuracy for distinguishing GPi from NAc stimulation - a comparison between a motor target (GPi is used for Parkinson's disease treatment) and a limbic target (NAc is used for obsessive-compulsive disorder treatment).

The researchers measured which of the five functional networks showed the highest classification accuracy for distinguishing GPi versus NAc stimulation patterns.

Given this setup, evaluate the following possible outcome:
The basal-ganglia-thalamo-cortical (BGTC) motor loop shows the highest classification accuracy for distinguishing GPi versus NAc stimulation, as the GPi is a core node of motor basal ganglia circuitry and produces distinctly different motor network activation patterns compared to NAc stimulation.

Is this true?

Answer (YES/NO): YES